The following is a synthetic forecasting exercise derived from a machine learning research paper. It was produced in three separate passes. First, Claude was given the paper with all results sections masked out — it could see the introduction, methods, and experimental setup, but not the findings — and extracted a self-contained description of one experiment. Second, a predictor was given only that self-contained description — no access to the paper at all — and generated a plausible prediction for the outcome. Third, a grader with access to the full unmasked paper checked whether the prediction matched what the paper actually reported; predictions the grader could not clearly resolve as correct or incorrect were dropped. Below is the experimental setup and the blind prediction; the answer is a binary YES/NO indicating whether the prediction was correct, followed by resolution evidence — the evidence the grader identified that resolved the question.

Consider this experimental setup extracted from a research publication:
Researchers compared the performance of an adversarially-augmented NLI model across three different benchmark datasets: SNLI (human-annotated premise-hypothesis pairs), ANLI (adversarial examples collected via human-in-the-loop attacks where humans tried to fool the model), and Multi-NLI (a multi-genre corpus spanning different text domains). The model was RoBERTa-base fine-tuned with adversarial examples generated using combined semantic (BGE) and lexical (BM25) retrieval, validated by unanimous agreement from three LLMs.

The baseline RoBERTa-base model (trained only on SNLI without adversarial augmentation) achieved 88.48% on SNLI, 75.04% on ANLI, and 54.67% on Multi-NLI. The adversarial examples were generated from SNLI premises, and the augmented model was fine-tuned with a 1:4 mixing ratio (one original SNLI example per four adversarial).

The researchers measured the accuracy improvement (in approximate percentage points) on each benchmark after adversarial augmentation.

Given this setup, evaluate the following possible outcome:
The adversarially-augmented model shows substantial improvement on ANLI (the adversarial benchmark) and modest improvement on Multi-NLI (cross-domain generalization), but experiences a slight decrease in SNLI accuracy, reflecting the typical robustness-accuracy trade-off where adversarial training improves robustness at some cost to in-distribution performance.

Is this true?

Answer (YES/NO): NO